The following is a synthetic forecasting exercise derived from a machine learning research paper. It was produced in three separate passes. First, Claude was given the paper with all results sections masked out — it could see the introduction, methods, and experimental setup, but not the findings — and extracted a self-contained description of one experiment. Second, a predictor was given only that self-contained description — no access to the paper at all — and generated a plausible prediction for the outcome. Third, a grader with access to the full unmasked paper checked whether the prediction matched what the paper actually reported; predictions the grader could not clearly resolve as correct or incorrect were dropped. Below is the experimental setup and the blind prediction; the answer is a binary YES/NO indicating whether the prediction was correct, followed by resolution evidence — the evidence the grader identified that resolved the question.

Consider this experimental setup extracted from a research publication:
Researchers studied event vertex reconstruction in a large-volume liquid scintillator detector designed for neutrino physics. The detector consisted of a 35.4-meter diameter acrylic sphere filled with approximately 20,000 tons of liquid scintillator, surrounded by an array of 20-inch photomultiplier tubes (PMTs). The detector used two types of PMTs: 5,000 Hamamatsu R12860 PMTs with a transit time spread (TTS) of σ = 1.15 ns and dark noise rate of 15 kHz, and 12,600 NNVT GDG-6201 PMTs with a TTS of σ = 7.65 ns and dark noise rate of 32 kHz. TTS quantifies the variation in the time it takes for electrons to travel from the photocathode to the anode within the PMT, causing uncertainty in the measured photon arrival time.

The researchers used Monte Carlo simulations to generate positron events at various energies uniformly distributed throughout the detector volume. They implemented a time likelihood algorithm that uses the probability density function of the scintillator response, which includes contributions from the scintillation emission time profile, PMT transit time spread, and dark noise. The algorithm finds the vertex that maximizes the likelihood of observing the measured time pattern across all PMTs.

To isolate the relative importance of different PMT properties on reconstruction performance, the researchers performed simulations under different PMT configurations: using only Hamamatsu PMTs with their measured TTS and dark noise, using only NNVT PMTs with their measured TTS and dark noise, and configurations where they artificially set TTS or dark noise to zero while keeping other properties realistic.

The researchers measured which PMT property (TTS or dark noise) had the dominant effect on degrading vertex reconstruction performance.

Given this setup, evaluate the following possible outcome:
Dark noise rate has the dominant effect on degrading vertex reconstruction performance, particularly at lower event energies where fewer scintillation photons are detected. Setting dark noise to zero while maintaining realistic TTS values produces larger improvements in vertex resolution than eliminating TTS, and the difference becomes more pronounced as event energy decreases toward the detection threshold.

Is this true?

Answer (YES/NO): NO